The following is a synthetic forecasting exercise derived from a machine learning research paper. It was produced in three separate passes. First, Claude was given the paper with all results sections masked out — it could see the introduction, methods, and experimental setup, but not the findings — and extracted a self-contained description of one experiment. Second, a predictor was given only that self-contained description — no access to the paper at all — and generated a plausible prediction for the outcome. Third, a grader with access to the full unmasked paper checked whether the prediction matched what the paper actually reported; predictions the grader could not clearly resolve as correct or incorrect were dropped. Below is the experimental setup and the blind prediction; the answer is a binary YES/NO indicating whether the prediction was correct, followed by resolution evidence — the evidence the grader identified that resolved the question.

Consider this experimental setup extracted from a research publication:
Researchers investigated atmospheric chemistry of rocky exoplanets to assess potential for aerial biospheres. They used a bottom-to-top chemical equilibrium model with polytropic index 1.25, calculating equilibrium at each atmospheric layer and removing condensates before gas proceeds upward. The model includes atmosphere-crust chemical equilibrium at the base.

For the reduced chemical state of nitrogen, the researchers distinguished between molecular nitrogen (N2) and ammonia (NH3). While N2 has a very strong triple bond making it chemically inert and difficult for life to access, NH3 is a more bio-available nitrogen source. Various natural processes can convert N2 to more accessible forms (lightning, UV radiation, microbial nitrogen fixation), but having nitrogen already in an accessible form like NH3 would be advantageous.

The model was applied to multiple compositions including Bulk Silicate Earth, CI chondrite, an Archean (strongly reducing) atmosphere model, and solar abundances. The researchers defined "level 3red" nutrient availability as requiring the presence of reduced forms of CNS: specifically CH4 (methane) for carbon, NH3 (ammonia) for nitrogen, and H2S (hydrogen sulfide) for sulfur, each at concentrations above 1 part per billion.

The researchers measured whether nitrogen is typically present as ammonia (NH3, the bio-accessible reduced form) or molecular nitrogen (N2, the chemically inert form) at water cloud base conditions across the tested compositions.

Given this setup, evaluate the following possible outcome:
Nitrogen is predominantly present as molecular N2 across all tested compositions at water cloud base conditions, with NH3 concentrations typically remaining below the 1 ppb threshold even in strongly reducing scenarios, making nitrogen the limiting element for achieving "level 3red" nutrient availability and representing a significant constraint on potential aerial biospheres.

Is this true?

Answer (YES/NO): NO